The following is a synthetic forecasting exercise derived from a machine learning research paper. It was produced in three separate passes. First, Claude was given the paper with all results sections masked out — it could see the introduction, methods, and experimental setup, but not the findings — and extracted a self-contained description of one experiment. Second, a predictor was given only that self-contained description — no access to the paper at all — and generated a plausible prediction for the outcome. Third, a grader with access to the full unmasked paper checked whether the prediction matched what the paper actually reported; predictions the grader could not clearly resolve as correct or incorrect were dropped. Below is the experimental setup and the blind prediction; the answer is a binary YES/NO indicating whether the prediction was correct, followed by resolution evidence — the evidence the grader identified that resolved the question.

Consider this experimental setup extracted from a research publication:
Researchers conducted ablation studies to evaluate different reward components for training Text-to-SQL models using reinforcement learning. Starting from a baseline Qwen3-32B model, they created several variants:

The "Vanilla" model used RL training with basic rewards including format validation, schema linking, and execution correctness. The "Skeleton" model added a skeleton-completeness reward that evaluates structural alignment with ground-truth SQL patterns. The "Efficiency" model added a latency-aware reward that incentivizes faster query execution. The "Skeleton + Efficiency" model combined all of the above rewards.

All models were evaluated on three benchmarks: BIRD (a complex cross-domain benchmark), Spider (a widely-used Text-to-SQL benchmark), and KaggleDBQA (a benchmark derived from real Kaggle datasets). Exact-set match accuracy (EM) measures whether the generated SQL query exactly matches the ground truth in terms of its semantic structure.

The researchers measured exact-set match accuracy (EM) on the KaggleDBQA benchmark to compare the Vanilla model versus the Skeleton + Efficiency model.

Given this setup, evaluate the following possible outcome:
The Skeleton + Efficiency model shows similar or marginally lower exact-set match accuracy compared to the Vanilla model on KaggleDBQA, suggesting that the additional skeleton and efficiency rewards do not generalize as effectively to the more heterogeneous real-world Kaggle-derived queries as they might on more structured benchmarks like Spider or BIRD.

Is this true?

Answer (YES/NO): NO